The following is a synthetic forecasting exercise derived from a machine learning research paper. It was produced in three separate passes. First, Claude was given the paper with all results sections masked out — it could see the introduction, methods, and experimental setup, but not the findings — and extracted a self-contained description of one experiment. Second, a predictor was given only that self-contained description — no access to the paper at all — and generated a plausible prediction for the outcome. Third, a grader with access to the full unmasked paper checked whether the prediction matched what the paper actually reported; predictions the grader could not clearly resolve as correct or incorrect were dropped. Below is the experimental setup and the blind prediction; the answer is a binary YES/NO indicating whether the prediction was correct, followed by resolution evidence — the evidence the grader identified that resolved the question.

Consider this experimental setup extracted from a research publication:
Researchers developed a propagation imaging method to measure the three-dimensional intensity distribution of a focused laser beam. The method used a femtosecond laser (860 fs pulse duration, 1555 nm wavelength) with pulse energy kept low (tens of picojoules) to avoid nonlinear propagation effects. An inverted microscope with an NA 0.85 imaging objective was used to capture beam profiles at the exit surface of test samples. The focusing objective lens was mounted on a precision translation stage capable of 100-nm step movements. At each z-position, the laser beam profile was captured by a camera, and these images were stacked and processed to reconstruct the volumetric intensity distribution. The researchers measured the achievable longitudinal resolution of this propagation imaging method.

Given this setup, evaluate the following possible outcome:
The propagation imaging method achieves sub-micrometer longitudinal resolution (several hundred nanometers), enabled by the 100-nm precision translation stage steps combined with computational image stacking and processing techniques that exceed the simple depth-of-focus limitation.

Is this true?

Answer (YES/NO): YES